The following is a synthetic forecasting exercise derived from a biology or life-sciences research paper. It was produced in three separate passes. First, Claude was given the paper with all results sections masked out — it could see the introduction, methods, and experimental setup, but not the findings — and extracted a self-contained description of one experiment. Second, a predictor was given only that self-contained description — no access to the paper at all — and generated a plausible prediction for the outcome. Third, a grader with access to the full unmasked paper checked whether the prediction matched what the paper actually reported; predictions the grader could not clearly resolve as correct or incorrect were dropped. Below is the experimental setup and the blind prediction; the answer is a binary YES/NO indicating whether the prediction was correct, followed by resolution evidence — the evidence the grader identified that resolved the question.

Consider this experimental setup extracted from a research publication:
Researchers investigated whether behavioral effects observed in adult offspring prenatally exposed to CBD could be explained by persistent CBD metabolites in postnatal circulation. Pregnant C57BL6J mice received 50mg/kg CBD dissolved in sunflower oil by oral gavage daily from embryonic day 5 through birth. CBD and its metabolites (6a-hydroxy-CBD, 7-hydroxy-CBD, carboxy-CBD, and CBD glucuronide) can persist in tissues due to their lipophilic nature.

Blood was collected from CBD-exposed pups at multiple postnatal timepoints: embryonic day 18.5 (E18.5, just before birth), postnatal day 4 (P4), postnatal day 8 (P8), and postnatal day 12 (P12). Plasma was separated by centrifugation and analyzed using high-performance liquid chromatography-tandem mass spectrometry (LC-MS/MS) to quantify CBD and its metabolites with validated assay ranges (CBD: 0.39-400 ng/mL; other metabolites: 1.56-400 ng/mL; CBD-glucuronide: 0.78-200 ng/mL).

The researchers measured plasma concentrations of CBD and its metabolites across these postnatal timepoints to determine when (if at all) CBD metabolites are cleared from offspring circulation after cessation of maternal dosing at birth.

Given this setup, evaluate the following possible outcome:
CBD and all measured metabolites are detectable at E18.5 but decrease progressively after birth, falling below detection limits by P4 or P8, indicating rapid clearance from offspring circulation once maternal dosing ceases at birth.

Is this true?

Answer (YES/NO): YES